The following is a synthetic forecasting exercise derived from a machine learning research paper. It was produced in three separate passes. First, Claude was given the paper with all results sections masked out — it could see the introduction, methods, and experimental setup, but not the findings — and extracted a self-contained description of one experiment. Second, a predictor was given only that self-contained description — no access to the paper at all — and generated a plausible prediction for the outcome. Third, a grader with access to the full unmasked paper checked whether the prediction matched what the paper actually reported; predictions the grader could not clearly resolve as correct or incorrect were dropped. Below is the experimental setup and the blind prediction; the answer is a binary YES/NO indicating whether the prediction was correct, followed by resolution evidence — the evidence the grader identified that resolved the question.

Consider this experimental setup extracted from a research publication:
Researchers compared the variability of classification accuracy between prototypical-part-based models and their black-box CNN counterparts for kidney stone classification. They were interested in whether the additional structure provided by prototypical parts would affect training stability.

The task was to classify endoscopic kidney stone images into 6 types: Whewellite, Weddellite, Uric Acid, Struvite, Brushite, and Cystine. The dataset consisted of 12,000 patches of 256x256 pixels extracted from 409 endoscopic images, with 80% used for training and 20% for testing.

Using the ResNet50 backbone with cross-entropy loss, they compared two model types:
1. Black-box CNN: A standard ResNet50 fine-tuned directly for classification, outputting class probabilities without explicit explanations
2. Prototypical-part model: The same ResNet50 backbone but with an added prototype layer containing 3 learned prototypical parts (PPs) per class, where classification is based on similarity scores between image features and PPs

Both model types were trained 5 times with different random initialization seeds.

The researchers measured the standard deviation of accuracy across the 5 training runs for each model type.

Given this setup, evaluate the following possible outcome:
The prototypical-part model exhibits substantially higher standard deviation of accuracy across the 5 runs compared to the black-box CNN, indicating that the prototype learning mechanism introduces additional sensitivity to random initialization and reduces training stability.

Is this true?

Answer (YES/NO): NO